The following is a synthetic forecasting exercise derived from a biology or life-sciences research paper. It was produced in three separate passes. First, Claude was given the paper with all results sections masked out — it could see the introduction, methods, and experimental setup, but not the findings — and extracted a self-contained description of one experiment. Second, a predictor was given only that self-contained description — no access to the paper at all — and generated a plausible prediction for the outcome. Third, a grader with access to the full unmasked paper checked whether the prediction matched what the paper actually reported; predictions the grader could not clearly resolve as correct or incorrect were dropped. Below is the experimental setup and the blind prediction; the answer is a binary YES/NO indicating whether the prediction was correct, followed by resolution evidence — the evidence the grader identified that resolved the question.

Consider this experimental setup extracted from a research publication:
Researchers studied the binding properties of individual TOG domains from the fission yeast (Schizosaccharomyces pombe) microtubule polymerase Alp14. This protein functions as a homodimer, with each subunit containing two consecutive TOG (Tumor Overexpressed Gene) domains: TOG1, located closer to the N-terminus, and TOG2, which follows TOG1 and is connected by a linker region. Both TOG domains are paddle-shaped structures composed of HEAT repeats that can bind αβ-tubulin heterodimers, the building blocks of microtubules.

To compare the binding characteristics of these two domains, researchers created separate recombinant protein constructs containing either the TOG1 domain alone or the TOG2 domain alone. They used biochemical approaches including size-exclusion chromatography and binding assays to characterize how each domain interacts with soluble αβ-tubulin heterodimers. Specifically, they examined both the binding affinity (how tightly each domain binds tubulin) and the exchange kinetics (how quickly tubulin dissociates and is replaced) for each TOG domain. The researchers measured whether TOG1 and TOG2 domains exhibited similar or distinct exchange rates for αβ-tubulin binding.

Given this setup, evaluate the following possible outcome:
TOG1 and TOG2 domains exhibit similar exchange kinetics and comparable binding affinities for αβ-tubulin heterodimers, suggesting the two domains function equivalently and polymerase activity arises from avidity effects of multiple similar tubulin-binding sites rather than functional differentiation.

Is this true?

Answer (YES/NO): NO